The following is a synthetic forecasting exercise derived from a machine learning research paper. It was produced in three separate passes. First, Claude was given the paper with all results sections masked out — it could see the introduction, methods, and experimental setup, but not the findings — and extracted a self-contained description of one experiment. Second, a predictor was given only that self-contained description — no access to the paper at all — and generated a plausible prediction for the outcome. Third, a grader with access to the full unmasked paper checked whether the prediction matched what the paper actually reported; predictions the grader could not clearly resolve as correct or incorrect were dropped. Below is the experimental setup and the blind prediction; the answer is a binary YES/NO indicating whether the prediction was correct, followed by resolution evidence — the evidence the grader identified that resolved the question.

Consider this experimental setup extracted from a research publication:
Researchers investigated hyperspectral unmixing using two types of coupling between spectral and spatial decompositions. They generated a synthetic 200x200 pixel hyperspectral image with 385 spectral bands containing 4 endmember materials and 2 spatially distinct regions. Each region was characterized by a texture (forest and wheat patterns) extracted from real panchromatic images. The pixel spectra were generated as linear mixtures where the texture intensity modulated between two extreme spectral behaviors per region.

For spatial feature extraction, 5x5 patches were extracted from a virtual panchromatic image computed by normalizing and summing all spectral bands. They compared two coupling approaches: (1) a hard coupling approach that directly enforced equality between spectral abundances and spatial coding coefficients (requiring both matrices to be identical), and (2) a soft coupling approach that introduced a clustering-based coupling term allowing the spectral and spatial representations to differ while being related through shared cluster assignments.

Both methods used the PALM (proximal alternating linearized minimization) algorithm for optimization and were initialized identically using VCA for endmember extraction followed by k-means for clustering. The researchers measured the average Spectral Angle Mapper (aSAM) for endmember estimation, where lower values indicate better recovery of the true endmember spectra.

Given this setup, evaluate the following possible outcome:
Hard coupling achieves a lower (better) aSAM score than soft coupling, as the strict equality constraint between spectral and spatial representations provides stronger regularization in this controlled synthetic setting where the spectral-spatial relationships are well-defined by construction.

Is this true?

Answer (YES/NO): NO